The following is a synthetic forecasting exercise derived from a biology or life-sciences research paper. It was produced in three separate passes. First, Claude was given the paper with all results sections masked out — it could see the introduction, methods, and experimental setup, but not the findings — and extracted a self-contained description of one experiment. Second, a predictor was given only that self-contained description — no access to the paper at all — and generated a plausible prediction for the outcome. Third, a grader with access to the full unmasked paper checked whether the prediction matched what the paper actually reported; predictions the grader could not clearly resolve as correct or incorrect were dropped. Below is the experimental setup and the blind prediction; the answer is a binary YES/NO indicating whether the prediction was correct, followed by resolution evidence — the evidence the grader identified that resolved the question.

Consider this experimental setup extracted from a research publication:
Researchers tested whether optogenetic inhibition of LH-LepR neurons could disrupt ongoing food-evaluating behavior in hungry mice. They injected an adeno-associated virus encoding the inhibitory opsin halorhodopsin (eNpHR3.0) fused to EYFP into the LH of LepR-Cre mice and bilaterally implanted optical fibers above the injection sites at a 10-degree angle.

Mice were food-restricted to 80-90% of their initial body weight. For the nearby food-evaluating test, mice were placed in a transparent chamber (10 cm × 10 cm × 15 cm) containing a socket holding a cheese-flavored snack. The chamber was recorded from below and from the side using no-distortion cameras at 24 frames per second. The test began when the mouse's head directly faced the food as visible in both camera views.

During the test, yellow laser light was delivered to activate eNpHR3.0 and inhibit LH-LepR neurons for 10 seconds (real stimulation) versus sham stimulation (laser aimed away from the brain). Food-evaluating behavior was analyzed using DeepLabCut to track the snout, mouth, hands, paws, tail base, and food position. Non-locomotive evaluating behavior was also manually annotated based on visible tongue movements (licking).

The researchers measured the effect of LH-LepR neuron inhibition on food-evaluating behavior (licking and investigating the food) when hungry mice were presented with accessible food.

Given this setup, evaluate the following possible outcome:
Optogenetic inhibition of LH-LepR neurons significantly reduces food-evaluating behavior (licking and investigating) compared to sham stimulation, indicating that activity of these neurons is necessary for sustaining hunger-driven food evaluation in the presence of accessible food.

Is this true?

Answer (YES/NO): YES